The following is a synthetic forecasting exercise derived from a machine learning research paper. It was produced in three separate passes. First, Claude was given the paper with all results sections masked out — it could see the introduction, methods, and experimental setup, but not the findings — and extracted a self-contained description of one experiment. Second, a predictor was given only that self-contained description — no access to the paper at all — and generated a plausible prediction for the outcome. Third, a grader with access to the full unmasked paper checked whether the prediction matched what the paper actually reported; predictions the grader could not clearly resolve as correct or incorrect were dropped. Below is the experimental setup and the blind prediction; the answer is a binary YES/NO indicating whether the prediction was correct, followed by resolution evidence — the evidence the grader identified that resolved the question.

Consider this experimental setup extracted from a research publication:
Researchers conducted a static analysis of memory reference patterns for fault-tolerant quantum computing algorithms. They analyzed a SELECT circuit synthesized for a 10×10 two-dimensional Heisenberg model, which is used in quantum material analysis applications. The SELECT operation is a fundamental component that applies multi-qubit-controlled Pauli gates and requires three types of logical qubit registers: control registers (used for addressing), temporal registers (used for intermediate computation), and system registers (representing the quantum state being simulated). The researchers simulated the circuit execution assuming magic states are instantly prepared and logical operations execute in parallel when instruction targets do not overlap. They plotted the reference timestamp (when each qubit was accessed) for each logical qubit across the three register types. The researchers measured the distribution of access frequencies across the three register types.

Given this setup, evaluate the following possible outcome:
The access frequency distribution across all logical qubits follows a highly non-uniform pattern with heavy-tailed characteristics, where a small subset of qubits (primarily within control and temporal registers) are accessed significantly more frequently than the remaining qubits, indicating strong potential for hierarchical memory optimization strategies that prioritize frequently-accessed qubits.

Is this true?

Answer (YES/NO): YES